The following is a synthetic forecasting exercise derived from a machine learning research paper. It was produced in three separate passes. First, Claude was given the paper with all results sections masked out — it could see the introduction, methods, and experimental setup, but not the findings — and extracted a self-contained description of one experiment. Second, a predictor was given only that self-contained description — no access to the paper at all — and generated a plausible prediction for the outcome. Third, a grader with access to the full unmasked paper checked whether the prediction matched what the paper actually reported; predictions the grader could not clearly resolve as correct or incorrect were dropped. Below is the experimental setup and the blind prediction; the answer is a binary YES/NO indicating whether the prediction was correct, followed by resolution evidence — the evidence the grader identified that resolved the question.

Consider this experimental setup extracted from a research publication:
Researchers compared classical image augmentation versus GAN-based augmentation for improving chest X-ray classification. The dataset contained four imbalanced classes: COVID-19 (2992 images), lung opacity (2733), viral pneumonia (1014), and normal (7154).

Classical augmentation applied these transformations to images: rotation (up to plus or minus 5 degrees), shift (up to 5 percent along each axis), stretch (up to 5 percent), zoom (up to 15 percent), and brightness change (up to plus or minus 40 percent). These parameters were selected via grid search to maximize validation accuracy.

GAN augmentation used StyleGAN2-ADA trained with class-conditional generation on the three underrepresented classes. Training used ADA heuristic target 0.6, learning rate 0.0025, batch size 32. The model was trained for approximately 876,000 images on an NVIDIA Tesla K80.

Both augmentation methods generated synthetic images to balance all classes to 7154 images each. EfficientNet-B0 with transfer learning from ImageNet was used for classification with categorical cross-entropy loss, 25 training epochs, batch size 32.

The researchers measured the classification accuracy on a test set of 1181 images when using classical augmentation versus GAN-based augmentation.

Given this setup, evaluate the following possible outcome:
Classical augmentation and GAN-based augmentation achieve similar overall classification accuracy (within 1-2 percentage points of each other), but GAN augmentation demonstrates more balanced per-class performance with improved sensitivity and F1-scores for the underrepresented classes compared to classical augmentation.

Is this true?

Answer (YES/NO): NO